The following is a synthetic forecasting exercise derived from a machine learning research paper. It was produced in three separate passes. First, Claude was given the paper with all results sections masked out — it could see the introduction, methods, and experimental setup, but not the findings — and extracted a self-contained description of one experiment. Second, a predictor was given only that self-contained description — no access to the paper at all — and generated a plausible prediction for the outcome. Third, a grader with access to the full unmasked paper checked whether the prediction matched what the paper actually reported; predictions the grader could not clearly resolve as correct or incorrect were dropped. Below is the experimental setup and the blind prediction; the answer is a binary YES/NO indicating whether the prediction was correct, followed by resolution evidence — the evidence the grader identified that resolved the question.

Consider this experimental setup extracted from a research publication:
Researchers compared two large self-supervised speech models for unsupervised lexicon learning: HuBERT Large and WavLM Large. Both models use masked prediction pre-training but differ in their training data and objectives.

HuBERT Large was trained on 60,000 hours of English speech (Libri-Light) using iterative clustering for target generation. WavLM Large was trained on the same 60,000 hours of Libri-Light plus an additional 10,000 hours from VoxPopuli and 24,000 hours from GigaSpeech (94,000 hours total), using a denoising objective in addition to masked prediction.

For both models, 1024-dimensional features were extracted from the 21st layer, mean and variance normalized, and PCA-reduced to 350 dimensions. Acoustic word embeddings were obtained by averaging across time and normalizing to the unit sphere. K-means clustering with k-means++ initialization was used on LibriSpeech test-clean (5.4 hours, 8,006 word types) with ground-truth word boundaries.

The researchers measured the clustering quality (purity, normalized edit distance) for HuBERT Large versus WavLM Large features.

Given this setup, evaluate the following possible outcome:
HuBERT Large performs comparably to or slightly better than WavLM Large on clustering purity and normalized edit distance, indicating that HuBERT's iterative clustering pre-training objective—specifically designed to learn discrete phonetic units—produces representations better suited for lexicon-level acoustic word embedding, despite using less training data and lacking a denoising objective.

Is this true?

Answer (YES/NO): NO